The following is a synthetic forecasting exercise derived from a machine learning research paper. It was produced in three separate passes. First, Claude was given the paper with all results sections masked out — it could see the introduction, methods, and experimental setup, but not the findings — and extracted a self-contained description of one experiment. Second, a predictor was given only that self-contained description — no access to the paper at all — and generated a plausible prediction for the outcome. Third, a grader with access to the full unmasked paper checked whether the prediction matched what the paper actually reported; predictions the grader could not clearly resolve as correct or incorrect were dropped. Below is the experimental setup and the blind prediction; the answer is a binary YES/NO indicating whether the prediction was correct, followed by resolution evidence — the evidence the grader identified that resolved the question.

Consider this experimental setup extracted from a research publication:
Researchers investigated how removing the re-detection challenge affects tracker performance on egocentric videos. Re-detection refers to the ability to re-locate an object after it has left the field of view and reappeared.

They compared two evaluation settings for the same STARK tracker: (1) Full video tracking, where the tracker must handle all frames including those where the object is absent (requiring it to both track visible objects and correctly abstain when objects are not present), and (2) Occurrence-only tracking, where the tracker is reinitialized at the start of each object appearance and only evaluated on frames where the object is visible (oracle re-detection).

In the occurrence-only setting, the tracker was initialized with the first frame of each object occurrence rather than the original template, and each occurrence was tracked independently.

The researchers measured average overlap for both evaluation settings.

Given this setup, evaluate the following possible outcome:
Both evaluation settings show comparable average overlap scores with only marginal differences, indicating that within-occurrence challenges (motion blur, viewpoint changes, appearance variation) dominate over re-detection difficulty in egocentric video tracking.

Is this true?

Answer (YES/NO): NO